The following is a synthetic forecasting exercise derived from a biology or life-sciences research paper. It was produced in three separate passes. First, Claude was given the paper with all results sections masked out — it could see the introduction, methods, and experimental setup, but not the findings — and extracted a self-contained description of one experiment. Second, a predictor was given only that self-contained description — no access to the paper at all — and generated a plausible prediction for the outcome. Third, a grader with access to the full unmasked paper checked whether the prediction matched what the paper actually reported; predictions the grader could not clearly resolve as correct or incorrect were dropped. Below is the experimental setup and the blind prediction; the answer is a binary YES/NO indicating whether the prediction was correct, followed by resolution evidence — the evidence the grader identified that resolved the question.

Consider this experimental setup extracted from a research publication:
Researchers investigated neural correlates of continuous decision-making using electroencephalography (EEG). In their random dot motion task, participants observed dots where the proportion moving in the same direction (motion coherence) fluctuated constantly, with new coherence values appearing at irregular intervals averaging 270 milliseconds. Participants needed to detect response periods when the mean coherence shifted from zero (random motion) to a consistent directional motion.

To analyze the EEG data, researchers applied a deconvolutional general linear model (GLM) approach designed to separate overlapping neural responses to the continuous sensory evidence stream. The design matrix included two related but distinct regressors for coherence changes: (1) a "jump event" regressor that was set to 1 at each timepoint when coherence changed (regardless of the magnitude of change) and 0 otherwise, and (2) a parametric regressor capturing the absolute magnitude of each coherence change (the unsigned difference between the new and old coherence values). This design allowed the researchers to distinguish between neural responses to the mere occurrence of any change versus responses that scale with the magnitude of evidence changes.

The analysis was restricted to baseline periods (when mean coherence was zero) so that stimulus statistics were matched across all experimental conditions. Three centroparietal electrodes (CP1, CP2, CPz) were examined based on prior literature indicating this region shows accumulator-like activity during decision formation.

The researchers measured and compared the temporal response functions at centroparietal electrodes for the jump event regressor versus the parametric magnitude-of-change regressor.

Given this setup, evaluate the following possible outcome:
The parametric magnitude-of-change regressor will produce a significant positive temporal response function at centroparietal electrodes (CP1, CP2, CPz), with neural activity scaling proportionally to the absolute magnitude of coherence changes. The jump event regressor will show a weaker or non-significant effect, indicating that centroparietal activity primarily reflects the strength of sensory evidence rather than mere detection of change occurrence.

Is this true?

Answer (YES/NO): NO